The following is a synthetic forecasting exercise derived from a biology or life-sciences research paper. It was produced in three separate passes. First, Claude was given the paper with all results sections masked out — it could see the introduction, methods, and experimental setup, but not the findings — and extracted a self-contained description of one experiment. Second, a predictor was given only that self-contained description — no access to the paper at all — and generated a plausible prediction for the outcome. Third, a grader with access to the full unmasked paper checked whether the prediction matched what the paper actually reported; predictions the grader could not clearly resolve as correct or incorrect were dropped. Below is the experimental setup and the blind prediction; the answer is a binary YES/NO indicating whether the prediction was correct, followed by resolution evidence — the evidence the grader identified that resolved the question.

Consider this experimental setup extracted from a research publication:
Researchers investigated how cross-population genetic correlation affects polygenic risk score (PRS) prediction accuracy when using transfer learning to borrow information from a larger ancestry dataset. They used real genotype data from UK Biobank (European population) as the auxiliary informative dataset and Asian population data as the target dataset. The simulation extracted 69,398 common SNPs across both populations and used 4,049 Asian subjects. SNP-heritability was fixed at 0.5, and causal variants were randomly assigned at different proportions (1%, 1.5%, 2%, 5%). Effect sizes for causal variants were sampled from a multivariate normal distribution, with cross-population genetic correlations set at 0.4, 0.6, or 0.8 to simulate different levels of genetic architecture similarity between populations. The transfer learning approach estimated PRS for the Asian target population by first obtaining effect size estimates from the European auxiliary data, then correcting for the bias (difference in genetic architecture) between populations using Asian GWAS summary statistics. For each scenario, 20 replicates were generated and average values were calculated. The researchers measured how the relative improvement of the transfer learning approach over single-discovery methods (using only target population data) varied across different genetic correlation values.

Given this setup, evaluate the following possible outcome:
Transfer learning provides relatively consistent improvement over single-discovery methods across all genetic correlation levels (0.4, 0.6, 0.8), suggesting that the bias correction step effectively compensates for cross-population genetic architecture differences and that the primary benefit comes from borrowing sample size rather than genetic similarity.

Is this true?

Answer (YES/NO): NO